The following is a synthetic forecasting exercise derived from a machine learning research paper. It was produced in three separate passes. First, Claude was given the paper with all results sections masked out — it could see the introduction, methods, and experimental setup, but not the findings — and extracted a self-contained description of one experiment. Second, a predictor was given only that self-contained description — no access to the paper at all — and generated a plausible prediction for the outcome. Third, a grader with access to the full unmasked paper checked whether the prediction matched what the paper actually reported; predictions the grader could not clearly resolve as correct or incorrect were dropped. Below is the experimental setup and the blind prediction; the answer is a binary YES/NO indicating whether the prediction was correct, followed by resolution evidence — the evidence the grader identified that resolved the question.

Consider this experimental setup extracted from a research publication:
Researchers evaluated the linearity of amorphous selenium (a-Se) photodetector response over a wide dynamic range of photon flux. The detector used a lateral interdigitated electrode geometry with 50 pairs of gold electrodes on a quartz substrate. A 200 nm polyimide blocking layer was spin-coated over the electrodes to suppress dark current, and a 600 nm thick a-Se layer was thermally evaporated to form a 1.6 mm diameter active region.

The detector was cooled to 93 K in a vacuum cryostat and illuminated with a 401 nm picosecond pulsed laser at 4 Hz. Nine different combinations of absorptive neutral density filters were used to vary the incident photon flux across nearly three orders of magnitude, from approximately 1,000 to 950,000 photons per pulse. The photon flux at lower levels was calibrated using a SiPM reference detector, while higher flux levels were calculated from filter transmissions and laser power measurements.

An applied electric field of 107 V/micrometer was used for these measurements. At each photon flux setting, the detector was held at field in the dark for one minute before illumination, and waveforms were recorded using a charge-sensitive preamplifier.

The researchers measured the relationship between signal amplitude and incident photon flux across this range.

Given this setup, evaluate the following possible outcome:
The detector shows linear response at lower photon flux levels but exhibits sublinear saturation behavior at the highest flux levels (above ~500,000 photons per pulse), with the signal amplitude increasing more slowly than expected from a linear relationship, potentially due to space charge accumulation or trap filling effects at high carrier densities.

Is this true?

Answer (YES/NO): NO